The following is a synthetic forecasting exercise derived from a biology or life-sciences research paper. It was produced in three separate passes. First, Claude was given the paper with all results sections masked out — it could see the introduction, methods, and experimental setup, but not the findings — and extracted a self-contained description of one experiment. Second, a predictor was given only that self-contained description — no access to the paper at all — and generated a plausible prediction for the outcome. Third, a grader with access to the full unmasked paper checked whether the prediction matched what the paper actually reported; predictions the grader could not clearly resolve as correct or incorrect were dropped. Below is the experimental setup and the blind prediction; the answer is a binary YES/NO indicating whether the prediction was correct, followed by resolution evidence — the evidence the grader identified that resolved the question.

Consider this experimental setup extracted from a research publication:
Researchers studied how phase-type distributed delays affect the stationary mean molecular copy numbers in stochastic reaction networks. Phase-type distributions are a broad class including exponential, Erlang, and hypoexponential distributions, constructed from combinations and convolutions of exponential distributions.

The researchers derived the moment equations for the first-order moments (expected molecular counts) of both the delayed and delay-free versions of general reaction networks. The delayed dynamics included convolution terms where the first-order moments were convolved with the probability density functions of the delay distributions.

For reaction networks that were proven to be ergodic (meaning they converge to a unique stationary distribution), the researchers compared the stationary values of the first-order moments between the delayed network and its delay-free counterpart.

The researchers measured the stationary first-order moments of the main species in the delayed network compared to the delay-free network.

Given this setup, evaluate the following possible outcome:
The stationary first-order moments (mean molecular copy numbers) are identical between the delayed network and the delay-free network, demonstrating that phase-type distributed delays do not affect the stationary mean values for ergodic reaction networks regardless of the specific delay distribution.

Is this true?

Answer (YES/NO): YES